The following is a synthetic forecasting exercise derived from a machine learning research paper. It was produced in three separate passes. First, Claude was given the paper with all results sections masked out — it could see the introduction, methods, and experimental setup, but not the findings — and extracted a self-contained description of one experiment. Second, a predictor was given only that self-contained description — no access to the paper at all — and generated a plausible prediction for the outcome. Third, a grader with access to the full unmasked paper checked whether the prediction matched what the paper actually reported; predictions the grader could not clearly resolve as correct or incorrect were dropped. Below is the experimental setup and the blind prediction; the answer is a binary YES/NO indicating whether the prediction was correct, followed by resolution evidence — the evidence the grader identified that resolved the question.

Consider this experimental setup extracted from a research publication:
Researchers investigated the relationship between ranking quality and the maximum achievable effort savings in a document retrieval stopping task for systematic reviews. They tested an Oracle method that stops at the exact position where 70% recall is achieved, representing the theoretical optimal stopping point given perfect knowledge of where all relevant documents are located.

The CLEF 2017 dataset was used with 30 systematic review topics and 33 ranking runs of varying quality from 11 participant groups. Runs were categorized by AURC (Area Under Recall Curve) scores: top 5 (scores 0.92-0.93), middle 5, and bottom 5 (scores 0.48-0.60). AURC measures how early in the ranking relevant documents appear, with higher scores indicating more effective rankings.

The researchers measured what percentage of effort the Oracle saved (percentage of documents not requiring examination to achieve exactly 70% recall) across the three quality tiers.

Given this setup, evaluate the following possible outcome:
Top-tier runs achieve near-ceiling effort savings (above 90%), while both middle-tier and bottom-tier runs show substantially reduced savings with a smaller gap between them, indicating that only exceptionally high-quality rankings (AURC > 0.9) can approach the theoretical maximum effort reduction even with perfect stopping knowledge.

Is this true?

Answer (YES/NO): NO